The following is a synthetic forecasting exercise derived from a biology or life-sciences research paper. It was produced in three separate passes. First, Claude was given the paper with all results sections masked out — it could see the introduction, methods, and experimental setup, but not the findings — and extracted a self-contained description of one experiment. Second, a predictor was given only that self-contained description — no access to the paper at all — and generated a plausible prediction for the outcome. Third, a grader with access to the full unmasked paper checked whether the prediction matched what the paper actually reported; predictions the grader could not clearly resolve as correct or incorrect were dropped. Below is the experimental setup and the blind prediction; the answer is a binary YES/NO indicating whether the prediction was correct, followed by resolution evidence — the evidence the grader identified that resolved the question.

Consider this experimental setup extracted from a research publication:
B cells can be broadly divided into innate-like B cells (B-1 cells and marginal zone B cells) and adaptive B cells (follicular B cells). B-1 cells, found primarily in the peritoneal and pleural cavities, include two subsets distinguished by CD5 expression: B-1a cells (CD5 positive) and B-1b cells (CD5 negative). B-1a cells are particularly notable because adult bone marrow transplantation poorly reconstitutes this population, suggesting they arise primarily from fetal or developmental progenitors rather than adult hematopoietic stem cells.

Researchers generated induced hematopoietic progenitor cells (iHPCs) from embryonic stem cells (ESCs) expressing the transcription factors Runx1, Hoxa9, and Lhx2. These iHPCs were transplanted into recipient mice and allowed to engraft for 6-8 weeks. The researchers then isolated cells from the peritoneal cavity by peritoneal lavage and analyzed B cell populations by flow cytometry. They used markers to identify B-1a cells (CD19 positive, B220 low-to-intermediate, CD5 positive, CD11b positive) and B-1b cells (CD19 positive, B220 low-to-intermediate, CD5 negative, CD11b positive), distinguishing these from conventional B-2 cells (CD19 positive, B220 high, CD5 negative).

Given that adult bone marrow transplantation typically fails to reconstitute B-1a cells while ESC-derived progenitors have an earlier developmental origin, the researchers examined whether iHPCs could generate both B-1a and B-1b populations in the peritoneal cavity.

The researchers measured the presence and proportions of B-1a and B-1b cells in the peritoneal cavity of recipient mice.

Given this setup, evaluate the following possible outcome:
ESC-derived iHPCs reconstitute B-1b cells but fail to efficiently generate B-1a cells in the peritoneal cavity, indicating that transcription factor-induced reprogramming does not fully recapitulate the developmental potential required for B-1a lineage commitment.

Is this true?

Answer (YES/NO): NO